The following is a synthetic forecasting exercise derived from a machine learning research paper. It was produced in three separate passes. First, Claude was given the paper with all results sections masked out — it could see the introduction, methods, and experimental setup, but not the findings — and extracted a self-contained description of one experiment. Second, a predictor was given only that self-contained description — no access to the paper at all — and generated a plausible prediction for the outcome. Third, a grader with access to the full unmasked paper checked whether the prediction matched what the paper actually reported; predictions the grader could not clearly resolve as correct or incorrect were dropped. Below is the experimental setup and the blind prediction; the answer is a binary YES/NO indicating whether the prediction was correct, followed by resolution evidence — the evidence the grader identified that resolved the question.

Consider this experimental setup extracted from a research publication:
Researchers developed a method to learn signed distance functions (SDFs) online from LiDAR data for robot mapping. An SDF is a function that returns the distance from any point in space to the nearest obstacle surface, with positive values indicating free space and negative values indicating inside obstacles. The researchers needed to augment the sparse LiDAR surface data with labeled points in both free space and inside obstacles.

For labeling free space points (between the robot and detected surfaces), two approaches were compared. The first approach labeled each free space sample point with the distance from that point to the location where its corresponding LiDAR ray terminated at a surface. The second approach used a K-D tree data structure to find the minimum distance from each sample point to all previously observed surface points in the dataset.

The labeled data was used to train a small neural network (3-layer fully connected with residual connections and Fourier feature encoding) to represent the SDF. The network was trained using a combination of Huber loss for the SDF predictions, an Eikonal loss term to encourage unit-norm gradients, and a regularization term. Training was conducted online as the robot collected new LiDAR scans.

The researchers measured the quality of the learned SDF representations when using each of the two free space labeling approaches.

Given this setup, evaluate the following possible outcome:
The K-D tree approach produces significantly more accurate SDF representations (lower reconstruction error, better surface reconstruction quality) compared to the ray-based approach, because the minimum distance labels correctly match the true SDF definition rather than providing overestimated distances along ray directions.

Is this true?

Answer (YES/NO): YES